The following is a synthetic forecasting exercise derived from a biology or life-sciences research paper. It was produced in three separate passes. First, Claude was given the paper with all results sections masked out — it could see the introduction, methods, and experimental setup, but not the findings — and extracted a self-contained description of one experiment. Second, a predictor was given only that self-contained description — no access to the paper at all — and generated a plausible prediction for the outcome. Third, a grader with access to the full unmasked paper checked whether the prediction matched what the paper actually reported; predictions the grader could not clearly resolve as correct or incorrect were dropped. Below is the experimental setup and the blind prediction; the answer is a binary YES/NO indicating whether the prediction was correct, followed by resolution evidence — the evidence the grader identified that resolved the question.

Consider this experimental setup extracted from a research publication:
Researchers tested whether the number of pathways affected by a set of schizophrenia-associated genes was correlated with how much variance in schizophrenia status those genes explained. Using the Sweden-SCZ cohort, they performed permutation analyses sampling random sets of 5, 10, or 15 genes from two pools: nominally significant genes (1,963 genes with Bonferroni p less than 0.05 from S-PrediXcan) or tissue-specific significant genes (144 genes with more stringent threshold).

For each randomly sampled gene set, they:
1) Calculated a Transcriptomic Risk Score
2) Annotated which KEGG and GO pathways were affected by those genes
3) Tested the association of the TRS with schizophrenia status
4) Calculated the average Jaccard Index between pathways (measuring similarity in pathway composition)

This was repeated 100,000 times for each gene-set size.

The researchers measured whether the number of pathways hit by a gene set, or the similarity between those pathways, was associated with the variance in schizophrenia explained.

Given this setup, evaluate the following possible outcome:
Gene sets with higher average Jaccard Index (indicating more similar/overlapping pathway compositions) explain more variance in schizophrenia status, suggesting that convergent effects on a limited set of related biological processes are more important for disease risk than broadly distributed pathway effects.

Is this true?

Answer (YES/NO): NO